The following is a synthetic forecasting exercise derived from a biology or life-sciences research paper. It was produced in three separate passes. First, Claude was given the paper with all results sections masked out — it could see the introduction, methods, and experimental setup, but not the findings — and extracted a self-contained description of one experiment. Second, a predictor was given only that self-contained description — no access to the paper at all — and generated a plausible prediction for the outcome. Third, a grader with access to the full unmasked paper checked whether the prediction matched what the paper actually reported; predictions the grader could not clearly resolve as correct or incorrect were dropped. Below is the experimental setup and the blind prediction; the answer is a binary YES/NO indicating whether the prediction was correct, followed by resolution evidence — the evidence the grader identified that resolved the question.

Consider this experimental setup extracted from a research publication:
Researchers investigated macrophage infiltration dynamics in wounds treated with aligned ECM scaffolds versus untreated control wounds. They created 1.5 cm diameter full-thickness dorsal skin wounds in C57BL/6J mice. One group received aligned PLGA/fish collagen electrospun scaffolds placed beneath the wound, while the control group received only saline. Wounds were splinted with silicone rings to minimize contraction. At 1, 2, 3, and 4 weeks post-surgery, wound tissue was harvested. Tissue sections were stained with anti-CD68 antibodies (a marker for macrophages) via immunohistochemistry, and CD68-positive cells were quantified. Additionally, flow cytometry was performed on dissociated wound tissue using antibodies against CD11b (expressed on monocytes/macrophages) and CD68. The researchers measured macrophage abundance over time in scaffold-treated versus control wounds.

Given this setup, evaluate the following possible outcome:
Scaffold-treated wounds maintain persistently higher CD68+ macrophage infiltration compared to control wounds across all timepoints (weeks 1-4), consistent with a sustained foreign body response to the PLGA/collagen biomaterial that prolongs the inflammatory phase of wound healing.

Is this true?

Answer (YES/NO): NO